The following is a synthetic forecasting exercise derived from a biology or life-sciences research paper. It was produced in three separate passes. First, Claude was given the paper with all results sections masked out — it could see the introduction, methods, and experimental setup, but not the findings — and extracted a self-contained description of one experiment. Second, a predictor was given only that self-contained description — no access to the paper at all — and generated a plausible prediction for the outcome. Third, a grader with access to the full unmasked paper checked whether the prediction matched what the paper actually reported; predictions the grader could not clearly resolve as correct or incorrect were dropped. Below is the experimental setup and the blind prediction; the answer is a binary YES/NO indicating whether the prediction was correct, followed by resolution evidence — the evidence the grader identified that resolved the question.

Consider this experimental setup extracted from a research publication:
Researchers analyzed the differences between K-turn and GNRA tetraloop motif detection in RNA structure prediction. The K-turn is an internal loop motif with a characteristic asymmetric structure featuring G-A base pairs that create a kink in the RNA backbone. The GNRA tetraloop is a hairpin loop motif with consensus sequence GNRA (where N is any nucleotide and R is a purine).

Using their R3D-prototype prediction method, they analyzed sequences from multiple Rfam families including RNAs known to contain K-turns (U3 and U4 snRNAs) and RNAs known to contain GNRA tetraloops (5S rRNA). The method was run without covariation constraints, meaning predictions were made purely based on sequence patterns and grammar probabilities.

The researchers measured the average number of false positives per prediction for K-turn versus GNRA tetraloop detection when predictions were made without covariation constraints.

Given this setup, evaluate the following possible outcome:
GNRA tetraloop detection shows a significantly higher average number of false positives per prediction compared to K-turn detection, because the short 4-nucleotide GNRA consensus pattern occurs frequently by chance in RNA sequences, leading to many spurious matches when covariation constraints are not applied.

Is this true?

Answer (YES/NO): NO